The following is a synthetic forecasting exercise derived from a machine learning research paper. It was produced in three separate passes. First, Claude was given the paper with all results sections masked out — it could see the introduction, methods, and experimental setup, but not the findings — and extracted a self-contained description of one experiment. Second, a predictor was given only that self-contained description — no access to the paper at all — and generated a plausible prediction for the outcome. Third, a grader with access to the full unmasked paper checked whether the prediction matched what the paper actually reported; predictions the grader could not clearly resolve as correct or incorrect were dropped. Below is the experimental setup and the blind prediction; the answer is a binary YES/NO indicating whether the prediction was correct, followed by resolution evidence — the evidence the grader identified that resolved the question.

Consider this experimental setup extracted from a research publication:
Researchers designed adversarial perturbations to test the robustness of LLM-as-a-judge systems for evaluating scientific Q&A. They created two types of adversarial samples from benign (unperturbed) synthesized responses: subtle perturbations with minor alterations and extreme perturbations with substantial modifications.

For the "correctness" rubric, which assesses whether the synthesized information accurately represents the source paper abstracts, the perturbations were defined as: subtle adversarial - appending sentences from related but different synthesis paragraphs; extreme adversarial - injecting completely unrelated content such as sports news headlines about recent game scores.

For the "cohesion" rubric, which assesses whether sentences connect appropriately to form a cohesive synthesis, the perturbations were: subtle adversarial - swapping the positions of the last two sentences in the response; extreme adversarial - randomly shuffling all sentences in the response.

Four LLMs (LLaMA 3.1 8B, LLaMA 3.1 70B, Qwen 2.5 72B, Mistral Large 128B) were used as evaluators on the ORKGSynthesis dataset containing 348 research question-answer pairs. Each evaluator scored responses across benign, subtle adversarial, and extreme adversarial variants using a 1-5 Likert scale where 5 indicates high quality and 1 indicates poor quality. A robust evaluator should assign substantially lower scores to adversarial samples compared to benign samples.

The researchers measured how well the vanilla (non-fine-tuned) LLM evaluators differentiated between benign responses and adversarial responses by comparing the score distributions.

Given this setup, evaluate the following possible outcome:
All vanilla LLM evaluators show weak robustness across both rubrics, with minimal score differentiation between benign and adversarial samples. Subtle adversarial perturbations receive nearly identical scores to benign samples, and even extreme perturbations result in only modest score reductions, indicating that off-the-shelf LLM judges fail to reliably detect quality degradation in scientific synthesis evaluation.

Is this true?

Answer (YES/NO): YES